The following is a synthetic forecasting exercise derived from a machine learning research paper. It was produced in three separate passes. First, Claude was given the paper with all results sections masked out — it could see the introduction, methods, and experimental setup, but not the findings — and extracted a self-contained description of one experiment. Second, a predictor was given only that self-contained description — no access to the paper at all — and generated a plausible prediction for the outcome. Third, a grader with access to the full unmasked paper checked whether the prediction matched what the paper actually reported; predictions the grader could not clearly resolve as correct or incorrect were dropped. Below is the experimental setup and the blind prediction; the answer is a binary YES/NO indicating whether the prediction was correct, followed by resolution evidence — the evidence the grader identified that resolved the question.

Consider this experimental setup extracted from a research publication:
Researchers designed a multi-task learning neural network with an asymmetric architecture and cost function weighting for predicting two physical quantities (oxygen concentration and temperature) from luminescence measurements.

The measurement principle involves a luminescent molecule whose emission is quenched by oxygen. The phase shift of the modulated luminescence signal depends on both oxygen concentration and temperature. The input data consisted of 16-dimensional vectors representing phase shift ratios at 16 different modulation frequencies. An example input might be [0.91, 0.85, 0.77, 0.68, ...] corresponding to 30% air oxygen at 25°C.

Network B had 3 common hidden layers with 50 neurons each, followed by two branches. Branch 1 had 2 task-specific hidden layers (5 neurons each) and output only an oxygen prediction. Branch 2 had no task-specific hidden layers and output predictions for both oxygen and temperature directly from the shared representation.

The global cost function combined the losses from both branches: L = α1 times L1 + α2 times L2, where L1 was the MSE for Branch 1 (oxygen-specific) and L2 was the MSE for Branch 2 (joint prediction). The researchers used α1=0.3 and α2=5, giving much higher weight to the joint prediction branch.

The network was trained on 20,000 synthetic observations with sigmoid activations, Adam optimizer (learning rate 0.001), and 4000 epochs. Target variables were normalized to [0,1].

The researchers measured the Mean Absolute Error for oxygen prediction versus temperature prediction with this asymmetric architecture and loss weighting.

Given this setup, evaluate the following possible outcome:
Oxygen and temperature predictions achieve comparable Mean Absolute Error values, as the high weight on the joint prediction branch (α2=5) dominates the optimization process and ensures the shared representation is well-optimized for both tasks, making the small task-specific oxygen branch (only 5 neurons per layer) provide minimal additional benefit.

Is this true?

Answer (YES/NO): NO